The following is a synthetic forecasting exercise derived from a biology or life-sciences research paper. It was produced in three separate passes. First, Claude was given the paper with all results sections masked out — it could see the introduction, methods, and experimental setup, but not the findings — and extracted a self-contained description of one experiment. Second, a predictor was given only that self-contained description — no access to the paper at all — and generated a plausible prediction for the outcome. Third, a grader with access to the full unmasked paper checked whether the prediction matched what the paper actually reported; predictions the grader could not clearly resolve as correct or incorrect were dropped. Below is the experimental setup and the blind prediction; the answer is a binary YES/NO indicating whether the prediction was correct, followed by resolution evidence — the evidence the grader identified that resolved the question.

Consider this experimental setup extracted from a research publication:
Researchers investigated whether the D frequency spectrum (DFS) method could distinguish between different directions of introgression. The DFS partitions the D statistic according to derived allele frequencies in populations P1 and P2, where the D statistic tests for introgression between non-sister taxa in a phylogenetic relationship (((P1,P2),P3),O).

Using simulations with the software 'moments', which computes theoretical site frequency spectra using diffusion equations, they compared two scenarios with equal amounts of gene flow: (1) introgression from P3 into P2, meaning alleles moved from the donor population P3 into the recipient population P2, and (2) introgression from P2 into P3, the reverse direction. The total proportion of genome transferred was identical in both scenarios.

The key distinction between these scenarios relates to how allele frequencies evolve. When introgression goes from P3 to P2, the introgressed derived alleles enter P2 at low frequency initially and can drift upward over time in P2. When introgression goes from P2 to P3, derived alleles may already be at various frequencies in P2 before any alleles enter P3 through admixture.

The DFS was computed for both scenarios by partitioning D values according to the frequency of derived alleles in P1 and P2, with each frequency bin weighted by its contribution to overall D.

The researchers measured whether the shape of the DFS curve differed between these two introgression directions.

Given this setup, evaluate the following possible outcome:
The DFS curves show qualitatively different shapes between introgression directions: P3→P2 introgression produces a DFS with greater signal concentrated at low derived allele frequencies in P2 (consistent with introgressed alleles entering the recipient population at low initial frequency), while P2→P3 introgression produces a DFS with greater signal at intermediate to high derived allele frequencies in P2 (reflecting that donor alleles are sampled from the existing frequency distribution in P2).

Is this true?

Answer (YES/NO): NO